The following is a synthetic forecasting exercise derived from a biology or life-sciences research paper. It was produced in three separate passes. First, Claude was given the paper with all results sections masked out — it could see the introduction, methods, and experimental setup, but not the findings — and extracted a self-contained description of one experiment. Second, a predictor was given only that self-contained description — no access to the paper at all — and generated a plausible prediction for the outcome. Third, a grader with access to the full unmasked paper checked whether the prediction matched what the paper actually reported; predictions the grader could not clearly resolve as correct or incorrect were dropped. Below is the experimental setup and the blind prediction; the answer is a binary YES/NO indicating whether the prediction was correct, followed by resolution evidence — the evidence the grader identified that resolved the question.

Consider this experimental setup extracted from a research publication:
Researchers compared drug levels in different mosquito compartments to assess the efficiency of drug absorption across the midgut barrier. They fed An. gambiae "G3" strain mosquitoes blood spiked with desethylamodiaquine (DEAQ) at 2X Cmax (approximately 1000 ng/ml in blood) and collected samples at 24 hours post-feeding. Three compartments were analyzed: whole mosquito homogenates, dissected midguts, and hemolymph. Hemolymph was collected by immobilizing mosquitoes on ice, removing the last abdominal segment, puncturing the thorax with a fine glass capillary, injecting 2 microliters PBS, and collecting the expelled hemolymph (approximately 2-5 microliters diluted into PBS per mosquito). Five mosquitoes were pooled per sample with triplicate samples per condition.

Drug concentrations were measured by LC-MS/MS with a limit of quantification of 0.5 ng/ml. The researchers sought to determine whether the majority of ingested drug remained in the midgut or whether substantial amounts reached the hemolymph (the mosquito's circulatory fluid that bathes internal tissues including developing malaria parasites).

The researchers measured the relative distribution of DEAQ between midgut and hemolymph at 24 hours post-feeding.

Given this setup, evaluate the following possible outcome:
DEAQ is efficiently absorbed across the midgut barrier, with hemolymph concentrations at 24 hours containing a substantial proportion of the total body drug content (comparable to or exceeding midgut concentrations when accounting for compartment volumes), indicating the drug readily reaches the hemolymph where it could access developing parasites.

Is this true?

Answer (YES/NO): NO